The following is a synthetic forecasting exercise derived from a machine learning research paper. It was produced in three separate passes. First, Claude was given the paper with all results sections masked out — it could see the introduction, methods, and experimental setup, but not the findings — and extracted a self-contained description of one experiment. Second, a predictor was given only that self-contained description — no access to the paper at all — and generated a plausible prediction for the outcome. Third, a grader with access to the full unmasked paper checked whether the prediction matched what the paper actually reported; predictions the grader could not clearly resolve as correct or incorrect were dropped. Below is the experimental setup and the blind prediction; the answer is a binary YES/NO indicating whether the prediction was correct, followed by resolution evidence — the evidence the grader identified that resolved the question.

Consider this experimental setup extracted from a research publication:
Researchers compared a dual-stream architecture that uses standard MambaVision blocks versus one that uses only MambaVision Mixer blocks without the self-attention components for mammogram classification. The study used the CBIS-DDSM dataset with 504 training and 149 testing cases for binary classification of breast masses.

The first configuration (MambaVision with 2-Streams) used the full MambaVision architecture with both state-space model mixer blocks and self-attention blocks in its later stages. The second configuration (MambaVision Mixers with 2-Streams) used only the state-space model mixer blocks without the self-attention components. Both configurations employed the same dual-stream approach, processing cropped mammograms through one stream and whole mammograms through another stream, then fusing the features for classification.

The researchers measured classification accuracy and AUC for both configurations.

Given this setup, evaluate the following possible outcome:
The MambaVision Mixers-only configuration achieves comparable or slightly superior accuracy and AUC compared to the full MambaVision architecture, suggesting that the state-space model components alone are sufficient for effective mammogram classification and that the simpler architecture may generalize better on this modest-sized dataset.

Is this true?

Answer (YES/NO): NO